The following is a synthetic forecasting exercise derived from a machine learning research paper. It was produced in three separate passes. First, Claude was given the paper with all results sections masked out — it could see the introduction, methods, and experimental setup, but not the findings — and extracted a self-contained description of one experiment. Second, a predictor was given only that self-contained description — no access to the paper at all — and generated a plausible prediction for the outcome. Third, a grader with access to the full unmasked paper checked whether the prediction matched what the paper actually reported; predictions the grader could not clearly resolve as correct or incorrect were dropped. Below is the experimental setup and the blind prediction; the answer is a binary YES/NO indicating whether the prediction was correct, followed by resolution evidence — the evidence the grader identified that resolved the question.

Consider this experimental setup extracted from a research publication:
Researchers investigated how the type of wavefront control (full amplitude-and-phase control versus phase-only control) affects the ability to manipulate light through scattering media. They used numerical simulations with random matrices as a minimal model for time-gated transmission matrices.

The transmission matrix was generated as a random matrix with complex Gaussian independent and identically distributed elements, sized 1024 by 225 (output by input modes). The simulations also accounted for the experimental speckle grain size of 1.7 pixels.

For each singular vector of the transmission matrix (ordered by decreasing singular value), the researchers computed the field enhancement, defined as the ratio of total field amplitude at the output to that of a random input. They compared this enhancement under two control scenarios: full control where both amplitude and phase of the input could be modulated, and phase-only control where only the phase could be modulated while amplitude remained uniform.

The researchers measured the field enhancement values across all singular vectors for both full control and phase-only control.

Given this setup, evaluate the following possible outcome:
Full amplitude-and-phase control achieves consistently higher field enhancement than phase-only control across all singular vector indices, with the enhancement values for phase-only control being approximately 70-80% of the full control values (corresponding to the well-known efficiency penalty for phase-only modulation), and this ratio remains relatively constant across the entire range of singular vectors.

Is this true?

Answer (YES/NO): NO